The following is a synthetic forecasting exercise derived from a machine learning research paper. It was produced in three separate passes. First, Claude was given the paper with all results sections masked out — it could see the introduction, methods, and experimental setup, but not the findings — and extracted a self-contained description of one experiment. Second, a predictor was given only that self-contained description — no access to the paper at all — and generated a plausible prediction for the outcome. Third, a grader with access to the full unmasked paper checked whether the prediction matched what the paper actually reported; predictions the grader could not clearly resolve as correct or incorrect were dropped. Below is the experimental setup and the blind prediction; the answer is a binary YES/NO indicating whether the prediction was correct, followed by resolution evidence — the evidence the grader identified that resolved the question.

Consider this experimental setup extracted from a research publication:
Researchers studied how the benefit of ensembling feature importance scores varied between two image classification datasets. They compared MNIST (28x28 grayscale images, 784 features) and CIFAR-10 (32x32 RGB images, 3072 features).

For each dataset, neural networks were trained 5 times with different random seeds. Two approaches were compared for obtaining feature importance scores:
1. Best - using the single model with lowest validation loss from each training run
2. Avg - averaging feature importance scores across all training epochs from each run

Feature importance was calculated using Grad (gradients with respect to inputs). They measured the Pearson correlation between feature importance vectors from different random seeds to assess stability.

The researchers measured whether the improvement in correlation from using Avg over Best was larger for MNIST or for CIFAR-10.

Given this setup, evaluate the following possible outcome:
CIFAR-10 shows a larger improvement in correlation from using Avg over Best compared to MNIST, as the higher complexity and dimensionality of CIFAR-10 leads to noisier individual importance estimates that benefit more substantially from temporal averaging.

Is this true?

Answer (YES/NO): NO